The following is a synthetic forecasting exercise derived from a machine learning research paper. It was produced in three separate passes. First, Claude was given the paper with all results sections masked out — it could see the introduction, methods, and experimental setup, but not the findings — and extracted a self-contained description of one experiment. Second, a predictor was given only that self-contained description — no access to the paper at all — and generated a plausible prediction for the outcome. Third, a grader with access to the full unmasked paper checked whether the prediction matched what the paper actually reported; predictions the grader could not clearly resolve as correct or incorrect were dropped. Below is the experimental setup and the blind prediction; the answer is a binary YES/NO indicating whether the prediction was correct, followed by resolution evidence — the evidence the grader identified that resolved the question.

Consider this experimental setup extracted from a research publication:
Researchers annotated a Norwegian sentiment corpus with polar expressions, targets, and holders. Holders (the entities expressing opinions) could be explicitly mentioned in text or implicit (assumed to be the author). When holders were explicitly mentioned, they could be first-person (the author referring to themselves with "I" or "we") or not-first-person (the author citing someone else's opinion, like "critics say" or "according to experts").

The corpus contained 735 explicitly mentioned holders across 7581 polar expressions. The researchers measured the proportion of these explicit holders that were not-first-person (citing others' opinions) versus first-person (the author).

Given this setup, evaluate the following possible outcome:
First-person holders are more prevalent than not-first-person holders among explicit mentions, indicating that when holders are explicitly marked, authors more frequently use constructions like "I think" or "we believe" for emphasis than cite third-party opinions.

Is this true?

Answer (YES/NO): YES